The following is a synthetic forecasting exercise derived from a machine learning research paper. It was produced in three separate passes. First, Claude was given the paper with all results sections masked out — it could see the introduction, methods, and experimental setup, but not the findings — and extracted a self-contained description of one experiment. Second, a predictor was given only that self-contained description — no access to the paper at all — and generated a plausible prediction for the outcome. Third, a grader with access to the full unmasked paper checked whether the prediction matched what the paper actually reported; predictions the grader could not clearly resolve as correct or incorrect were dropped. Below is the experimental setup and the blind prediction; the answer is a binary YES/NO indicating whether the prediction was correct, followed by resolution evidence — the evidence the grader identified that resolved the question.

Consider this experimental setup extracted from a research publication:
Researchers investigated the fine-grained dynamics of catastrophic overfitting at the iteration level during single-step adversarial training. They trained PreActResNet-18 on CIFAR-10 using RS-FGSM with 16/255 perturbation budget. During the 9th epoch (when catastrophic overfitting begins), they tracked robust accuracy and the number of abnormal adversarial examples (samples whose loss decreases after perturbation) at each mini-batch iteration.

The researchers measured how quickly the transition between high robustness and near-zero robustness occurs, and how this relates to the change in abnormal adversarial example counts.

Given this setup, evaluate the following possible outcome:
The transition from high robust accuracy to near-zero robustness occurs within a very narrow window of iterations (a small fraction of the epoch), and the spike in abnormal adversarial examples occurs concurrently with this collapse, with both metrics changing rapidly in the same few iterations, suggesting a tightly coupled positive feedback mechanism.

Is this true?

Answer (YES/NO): YES